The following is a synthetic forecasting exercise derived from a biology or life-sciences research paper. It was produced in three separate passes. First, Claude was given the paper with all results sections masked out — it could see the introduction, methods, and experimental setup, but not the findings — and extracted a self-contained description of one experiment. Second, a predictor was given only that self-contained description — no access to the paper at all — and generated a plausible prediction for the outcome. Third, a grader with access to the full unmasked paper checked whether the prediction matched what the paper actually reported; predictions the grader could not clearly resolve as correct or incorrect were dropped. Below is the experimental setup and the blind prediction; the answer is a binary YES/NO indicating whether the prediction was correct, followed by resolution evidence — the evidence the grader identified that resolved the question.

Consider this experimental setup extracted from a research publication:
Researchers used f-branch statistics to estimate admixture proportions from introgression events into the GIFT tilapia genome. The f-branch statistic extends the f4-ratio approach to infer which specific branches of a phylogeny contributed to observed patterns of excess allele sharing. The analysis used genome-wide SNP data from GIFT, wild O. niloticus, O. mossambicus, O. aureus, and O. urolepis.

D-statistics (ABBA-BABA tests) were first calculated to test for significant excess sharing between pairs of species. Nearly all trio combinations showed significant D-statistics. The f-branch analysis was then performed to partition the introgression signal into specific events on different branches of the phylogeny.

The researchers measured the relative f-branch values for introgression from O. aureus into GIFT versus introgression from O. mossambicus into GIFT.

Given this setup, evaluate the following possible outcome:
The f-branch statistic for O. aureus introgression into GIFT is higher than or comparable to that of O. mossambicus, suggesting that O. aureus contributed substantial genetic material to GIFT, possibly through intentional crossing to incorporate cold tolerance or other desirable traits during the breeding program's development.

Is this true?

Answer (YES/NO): YES